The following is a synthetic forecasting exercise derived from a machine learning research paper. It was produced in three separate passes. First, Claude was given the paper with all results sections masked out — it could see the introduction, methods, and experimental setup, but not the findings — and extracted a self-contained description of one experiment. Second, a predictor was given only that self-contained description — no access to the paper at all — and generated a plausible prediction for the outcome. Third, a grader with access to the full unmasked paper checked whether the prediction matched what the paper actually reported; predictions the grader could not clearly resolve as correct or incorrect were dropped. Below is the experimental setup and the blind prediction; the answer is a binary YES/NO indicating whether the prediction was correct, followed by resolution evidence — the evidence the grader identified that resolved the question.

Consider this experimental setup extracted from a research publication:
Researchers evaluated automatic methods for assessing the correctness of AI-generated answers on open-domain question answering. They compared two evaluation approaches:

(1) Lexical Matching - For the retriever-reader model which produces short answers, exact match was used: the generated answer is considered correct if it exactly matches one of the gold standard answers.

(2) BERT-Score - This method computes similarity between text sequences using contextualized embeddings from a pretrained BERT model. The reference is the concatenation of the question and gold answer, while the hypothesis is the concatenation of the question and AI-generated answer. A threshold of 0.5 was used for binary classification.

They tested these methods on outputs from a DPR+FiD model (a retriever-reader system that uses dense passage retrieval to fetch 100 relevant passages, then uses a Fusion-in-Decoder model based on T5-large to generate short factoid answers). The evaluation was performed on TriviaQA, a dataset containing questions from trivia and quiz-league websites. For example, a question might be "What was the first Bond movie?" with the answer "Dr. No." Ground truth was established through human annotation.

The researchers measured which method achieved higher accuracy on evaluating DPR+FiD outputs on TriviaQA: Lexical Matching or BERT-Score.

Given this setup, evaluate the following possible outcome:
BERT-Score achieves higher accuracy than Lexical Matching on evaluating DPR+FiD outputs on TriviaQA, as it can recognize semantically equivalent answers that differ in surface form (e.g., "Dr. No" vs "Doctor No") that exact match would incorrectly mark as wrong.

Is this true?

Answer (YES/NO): NO